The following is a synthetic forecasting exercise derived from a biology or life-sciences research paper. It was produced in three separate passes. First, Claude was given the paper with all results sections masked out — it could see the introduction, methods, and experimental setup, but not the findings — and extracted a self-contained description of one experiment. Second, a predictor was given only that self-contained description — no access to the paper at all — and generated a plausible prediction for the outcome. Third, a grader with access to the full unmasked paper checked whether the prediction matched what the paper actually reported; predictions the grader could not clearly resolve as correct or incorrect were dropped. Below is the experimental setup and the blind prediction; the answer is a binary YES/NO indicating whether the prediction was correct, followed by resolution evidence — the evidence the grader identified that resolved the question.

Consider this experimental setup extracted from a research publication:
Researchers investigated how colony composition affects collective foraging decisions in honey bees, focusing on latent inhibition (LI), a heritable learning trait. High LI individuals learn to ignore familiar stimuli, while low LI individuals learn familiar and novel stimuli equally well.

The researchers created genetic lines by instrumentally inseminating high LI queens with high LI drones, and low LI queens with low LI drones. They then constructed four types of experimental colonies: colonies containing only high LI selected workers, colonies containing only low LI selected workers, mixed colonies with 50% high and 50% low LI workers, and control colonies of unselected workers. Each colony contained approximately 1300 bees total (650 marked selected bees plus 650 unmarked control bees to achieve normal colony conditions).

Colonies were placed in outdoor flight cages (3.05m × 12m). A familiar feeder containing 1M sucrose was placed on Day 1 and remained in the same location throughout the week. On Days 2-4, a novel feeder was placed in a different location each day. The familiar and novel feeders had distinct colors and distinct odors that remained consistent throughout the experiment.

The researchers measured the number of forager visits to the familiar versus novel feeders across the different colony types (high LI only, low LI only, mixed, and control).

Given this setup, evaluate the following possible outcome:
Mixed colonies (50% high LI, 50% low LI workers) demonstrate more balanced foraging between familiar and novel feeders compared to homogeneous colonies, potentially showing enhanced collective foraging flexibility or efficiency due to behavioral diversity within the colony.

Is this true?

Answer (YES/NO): NO